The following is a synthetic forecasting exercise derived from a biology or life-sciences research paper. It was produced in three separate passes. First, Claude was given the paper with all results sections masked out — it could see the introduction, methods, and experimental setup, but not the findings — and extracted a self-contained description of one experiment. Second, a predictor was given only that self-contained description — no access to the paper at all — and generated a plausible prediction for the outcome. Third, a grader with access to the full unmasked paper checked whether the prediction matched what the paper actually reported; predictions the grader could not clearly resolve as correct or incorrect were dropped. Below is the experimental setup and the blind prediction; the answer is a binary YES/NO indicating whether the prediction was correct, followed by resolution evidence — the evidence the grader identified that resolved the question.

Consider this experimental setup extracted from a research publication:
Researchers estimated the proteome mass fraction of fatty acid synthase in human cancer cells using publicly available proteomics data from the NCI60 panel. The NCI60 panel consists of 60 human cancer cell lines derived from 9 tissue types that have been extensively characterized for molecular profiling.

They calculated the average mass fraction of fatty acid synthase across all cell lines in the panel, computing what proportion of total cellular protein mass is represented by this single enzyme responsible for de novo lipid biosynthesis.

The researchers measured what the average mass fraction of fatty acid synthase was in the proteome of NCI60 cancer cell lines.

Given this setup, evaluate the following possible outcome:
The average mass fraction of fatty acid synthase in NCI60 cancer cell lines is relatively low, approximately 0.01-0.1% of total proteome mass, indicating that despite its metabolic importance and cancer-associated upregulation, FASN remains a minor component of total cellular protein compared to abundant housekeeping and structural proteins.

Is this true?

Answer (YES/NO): NO